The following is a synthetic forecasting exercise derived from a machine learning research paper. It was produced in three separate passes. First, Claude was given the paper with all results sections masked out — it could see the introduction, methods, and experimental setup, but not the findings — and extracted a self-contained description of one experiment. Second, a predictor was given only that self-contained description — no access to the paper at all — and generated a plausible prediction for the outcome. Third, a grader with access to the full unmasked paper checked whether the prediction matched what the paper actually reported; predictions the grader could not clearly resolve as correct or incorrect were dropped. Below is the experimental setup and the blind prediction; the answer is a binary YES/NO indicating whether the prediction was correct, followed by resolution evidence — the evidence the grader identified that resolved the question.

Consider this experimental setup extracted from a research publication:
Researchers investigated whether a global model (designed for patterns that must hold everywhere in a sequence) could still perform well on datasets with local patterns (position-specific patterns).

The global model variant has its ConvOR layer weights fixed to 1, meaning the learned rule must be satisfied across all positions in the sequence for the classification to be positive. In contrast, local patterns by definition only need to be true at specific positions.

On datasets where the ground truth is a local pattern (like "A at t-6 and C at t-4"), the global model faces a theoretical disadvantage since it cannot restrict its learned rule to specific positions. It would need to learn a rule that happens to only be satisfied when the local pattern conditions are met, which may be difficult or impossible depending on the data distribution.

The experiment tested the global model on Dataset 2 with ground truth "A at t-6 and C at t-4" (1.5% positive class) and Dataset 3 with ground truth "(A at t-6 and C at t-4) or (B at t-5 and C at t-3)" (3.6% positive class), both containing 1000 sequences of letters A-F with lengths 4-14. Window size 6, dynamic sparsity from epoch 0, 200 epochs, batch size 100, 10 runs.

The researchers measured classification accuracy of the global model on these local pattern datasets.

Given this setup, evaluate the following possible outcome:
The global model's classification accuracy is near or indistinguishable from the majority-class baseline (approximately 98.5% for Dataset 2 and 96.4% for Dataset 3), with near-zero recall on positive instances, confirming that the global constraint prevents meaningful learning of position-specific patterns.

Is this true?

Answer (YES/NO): NO